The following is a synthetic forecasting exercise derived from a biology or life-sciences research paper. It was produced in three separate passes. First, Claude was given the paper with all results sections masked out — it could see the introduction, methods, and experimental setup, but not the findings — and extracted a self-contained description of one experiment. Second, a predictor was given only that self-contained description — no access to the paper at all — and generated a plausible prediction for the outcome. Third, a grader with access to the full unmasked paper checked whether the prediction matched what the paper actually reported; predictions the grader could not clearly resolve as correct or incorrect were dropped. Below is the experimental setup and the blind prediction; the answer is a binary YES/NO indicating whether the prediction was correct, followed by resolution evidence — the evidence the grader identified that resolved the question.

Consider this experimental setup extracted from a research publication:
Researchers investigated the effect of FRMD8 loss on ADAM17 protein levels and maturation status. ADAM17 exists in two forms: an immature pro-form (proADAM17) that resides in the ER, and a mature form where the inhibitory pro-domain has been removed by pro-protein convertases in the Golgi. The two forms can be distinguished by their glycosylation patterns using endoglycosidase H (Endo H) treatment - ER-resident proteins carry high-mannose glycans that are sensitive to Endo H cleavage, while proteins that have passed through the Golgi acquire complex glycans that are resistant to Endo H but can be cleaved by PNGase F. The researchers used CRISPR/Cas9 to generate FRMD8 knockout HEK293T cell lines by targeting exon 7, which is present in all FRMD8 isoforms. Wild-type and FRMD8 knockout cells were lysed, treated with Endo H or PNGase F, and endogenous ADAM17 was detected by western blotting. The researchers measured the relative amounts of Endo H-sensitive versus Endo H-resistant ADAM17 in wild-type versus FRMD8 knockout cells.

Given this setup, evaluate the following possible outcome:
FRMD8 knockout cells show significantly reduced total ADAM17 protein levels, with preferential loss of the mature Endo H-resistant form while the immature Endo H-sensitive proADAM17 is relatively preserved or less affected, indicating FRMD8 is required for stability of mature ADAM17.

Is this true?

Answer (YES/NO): YES